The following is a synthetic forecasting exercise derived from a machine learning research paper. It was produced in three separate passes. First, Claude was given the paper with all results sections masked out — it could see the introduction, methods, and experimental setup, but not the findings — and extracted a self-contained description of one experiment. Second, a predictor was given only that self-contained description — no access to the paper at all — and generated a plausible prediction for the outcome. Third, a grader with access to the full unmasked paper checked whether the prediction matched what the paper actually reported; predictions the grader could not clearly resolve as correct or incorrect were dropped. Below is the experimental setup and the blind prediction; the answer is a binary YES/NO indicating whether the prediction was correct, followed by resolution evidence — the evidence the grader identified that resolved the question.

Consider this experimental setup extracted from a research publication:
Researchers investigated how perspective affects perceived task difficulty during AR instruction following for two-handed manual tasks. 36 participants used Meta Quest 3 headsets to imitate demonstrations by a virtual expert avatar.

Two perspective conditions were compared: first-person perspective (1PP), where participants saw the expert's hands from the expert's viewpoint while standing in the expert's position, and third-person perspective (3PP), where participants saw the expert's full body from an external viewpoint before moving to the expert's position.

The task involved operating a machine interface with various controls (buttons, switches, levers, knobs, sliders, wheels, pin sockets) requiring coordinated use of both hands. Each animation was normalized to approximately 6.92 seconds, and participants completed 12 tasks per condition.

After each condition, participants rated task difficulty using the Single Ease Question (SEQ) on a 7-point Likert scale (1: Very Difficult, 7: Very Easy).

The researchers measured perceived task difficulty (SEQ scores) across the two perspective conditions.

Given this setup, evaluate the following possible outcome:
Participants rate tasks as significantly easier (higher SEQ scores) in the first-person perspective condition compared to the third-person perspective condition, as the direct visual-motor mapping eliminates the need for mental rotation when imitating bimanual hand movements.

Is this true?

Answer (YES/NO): YES